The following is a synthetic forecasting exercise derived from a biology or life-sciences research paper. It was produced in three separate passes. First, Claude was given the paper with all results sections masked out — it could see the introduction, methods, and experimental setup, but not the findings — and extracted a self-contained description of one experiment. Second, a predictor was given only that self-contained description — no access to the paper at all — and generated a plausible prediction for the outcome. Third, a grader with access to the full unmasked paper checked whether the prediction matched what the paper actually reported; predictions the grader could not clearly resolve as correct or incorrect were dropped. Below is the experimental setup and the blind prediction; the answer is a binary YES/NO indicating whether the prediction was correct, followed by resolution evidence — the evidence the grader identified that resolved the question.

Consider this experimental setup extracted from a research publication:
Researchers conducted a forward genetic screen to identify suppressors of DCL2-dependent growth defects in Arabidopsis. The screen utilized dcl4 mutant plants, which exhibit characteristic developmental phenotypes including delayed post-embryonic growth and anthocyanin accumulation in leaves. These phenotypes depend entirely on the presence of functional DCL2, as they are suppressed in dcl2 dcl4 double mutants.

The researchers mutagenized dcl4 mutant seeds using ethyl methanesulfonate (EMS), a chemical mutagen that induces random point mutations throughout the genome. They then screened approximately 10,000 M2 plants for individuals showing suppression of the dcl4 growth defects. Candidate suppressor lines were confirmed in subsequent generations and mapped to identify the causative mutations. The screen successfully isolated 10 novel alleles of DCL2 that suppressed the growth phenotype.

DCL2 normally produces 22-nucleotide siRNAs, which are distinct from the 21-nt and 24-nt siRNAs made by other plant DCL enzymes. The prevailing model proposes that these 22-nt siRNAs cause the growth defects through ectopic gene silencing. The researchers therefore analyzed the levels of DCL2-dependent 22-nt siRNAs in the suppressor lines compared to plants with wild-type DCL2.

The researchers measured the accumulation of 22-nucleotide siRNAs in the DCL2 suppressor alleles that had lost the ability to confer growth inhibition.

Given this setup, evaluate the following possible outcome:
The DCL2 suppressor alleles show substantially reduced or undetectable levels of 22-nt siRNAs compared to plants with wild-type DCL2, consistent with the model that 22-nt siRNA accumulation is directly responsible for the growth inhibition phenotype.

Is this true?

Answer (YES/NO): NO